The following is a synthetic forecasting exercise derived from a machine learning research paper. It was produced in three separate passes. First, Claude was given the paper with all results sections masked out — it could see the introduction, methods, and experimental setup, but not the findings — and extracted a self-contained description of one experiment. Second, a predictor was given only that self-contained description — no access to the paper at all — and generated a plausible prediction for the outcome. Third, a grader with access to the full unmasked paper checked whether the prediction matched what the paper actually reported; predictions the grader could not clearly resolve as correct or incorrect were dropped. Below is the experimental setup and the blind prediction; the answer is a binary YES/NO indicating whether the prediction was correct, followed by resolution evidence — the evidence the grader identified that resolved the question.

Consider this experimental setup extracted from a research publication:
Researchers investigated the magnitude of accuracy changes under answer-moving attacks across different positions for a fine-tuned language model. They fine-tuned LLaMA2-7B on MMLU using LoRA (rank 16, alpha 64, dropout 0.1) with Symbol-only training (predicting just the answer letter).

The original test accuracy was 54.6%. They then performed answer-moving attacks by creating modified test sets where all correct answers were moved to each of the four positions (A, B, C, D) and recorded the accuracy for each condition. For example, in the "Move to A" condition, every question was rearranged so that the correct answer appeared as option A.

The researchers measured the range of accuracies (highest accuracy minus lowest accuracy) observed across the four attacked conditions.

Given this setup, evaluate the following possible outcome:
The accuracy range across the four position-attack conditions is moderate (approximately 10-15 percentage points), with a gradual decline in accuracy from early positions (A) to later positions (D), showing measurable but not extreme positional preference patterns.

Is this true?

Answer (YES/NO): NO